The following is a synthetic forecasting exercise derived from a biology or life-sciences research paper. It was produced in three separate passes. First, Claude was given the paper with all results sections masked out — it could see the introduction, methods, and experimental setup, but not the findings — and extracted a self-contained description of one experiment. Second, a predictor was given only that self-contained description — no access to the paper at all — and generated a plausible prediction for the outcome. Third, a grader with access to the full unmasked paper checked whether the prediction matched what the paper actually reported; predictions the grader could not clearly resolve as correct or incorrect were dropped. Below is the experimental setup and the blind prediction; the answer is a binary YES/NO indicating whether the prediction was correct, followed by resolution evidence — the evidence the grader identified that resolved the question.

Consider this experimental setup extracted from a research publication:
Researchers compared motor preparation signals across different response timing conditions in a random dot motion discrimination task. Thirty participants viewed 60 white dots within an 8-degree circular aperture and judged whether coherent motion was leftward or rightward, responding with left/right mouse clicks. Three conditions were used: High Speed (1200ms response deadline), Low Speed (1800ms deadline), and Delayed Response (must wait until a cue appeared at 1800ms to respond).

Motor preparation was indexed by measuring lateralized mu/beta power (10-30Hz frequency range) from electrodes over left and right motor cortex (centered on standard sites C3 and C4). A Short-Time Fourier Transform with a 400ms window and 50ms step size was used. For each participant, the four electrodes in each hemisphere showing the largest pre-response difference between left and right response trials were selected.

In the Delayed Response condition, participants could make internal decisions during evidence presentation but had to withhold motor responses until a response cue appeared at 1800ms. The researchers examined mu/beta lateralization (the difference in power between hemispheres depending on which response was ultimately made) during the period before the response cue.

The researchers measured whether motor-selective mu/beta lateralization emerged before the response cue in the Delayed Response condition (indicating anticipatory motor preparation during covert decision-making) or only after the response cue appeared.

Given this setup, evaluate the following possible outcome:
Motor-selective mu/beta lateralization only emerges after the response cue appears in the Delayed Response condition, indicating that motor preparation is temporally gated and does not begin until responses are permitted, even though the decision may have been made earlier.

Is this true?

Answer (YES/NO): NO